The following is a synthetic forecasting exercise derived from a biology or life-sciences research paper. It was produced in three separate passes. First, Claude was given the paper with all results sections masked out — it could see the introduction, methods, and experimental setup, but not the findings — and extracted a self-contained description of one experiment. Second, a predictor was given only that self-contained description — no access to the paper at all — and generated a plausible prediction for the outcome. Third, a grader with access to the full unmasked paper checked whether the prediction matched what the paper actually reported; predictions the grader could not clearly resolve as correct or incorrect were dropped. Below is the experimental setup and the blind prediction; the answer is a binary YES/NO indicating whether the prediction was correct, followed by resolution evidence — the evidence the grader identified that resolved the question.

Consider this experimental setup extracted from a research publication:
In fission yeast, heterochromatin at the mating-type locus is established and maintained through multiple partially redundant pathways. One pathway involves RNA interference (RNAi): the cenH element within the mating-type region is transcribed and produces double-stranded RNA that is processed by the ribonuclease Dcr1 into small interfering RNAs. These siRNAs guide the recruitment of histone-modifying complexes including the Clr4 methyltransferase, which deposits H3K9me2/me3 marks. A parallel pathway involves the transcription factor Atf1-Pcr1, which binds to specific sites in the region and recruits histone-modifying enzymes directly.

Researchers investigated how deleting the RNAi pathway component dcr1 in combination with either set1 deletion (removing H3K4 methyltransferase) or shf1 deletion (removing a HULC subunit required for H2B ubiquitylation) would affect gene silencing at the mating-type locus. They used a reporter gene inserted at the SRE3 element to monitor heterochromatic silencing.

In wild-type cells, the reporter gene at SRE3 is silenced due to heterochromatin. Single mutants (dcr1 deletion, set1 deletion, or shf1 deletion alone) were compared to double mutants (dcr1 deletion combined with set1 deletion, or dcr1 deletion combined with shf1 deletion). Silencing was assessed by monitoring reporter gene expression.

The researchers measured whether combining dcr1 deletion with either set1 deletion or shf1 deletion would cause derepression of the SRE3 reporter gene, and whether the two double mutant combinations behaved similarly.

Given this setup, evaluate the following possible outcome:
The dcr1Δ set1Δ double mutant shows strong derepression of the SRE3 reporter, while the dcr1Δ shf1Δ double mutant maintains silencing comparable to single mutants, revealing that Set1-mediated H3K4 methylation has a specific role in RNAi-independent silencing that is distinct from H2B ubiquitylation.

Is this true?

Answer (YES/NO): YES